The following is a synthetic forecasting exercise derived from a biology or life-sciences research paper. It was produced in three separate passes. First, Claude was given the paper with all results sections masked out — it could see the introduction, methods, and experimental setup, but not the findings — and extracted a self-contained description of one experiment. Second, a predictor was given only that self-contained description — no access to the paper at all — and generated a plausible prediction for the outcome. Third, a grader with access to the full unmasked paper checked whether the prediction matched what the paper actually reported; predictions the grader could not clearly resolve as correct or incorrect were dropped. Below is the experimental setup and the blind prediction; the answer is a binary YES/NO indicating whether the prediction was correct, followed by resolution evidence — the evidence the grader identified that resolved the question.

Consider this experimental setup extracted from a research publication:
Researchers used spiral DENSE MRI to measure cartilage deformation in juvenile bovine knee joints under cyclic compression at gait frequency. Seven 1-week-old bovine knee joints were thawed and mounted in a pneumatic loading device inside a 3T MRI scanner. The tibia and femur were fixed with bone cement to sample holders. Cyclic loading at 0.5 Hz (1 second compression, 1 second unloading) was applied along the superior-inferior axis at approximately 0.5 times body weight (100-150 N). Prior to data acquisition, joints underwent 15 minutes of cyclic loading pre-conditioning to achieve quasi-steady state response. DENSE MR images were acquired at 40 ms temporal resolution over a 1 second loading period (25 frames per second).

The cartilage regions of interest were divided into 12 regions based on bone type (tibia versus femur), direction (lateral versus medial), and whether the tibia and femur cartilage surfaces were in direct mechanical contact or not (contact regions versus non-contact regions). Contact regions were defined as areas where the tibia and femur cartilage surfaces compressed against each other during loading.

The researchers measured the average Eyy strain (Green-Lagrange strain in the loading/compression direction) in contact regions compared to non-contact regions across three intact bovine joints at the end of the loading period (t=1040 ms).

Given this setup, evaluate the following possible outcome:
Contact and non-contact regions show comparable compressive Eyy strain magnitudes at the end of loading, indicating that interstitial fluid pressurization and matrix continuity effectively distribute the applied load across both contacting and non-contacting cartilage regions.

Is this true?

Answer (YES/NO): NO